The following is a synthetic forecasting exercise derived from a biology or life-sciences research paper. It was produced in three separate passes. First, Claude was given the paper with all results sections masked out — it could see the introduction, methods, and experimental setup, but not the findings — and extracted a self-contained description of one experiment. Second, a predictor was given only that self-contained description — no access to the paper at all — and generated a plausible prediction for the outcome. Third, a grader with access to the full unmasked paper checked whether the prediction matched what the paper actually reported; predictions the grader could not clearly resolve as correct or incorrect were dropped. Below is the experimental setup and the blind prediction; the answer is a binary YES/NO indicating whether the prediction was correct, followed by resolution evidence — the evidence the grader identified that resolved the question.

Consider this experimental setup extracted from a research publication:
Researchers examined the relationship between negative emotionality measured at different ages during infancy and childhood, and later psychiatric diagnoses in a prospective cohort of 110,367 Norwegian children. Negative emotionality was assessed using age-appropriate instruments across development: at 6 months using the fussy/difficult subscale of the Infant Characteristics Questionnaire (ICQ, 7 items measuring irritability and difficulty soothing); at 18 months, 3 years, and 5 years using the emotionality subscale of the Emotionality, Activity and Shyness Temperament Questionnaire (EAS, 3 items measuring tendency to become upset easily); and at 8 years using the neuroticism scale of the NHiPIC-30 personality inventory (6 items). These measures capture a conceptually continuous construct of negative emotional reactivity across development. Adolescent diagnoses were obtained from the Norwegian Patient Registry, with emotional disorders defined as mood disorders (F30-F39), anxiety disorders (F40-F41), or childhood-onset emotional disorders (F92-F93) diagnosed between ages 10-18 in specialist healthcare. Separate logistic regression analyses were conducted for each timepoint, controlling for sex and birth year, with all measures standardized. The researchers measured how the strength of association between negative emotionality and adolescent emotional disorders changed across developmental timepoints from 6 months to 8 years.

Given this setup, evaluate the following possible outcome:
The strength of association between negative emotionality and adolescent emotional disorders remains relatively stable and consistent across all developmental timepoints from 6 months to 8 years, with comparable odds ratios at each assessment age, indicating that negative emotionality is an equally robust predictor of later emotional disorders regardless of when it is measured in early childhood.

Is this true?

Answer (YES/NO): NO